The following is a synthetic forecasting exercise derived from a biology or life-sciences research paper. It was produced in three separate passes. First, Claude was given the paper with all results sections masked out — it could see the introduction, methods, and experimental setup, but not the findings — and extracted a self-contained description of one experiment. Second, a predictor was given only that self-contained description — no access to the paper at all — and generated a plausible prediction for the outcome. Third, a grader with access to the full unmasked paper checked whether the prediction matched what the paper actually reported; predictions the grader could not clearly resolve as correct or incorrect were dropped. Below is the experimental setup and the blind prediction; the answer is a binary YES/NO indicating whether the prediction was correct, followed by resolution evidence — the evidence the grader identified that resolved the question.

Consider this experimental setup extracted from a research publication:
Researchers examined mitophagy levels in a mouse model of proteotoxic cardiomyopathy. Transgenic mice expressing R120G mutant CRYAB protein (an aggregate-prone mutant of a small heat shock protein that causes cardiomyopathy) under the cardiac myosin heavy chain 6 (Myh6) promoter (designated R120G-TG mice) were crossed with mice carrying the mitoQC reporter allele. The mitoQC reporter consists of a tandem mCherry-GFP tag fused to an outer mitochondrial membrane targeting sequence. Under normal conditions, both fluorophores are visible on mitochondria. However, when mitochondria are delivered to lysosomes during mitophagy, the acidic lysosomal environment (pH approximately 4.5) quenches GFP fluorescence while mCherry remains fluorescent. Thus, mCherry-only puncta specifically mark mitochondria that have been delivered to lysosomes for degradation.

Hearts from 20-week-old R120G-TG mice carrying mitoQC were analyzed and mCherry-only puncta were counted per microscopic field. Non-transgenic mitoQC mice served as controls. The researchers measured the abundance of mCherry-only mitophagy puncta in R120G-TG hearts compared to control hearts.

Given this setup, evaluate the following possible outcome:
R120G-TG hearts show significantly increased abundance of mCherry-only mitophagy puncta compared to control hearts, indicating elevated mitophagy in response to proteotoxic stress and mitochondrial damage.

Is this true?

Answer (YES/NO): YES